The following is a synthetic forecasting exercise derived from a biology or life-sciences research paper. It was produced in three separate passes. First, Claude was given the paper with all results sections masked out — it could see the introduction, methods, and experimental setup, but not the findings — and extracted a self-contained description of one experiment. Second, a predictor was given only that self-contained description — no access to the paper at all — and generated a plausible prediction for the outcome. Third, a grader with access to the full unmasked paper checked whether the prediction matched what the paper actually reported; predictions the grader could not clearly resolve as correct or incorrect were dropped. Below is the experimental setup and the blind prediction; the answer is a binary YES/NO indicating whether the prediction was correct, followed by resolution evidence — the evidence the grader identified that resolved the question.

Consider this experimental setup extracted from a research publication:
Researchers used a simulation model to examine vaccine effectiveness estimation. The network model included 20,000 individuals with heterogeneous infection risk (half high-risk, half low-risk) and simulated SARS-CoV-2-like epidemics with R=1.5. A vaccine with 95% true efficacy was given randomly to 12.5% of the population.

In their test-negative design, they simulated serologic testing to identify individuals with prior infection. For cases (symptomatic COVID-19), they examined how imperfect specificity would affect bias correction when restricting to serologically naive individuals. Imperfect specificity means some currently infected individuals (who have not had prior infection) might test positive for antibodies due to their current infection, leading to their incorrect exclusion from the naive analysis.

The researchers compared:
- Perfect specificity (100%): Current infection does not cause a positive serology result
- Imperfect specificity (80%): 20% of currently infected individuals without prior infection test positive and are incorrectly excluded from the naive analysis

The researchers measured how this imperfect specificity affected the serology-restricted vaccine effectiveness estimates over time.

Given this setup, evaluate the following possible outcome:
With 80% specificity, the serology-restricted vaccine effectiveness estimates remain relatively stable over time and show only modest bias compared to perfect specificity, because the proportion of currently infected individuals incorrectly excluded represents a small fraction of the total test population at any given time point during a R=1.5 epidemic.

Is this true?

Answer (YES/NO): YES